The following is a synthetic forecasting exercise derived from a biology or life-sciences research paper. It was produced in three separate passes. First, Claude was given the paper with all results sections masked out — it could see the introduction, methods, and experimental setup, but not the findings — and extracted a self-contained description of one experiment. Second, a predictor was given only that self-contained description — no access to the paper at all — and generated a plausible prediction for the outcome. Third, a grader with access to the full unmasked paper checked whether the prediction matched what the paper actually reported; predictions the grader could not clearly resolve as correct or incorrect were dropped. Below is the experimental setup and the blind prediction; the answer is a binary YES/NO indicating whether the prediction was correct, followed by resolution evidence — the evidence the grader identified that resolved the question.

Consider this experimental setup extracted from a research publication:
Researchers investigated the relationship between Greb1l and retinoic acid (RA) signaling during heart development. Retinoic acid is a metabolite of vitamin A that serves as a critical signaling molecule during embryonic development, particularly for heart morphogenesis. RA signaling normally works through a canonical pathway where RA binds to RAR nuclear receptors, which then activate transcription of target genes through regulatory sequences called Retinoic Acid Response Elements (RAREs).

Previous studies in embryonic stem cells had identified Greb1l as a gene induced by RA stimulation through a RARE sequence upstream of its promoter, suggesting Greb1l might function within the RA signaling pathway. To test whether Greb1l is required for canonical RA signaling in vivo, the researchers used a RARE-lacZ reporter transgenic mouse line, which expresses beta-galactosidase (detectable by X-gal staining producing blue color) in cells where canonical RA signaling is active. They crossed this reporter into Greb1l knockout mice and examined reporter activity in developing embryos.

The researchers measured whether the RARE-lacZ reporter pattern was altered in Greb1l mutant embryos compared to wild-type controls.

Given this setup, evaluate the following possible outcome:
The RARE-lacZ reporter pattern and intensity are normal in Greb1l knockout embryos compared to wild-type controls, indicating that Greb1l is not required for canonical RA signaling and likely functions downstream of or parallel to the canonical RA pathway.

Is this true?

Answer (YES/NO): YES